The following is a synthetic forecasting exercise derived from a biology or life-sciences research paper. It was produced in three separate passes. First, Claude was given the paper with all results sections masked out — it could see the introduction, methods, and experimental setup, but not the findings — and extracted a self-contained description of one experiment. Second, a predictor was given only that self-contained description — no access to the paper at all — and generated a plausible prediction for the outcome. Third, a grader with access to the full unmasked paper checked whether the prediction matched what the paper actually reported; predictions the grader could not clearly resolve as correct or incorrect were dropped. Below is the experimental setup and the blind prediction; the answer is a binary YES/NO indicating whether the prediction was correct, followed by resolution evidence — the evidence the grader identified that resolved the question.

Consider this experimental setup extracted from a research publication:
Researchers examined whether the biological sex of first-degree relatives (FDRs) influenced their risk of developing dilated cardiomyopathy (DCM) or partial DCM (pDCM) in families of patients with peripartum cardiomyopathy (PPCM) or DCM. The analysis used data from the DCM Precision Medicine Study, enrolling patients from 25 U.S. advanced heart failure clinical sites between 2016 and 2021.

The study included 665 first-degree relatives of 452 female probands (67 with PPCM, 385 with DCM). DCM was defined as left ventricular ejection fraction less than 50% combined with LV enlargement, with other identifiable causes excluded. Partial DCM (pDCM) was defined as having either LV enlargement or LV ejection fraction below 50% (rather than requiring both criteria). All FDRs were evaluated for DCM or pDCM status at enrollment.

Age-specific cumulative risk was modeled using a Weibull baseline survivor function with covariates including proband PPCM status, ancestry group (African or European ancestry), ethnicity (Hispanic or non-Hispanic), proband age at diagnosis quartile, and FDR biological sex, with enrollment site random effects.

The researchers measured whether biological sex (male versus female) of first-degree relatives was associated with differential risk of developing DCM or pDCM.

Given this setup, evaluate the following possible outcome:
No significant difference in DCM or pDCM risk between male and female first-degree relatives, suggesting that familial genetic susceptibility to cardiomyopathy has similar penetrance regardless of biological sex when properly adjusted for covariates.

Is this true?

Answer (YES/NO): YES